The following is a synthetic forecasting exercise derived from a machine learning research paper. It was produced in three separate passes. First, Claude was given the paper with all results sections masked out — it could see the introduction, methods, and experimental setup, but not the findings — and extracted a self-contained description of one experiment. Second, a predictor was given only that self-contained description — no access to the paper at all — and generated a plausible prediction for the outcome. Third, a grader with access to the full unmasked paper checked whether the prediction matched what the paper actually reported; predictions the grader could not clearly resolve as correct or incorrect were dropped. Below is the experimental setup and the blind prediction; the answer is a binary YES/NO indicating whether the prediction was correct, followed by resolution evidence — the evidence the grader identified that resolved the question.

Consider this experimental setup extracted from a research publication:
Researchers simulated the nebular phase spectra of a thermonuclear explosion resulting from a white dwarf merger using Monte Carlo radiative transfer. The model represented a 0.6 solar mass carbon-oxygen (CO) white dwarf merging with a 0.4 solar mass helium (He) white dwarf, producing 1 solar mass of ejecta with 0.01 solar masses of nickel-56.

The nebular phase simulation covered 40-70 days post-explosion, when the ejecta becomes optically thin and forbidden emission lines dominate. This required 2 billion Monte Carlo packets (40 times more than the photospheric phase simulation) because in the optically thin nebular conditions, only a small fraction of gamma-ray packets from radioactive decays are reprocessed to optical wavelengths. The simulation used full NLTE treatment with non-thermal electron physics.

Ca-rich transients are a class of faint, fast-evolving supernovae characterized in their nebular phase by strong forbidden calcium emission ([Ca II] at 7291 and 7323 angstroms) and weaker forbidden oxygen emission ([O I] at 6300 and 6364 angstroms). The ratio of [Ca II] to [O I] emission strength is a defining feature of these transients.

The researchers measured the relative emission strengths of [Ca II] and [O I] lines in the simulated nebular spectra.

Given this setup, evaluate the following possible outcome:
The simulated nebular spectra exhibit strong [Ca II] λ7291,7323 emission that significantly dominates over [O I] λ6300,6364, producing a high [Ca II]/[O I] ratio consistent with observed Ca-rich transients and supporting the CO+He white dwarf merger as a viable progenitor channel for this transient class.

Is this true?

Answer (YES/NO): YES